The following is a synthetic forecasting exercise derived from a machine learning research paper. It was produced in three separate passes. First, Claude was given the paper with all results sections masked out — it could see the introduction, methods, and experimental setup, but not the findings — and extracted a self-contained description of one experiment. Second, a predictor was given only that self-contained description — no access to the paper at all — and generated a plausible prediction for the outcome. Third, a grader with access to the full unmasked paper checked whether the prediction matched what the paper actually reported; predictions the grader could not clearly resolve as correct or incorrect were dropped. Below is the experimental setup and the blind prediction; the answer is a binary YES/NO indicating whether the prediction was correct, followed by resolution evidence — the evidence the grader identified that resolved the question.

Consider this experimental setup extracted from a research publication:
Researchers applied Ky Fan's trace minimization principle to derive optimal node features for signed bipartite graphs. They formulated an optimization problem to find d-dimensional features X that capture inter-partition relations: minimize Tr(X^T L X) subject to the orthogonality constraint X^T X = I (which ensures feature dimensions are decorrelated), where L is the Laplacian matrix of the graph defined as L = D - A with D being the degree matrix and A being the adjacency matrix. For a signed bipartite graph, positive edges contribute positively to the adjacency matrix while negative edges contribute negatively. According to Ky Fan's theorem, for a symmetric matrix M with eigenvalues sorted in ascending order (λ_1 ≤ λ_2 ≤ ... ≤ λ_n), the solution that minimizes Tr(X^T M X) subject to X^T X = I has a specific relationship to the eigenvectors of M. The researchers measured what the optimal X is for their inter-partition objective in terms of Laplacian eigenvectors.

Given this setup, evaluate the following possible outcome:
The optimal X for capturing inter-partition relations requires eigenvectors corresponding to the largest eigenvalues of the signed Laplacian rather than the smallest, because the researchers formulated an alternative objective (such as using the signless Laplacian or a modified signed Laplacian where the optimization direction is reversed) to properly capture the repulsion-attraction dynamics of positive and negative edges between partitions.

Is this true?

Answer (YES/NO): NO